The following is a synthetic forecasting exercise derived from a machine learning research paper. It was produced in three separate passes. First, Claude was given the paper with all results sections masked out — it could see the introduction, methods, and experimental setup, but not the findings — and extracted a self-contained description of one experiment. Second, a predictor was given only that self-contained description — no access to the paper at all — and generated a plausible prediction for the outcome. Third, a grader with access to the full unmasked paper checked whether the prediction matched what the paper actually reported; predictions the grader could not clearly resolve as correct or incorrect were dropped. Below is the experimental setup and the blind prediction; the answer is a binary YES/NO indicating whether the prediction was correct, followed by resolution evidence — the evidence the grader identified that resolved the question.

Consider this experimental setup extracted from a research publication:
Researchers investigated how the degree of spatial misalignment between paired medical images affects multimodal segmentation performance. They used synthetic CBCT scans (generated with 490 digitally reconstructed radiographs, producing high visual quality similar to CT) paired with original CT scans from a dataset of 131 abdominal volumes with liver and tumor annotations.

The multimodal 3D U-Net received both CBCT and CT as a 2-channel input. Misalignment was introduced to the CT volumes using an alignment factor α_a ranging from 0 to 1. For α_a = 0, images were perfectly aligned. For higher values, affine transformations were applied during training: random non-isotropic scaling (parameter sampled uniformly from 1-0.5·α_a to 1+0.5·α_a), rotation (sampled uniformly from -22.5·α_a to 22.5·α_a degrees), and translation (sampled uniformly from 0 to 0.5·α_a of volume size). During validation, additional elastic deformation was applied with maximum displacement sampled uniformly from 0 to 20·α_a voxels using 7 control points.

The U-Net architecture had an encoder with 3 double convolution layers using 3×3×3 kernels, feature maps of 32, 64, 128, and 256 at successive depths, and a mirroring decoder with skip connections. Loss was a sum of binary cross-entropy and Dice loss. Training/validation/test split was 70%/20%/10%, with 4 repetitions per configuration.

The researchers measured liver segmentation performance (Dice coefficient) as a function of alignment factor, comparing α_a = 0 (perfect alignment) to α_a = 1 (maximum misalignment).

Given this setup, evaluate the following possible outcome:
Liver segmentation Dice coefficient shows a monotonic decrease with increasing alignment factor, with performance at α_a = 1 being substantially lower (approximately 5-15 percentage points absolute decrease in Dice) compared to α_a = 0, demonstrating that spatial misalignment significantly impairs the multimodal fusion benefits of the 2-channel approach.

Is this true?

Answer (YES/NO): NO